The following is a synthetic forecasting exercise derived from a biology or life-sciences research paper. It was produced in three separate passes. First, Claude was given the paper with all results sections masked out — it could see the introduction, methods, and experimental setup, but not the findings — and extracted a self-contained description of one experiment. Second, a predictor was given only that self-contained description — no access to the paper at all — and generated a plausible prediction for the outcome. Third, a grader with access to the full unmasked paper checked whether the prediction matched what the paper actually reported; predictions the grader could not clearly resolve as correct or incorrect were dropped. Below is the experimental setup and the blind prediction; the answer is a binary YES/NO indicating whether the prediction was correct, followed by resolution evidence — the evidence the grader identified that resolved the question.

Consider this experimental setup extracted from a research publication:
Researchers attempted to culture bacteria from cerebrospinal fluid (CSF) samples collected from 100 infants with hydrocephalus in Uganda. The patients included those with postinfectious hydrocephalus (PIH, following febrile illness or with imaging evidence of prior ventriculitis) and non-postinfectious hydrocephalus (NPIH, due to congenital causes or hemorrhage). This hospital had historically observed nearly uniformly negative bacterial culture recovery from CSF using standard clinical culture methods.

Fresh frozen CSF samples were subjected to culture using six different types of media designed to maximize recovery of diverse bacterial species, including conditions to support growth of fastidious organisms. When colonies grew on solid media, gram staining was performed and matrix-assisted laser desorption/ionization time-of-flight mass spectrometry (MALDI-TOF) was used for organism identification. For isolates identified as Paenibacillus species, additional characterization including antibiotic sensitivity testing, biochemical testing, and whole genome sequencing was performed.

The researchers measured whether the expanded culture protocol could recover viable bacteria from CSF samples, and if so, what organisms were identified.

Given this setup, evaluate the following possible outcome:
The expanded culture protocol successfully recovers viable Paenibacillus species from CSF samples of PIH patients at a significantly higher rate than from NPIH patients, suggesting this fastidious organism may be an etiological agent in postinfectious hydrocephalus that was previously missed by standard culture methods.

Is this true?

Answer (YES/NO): NO